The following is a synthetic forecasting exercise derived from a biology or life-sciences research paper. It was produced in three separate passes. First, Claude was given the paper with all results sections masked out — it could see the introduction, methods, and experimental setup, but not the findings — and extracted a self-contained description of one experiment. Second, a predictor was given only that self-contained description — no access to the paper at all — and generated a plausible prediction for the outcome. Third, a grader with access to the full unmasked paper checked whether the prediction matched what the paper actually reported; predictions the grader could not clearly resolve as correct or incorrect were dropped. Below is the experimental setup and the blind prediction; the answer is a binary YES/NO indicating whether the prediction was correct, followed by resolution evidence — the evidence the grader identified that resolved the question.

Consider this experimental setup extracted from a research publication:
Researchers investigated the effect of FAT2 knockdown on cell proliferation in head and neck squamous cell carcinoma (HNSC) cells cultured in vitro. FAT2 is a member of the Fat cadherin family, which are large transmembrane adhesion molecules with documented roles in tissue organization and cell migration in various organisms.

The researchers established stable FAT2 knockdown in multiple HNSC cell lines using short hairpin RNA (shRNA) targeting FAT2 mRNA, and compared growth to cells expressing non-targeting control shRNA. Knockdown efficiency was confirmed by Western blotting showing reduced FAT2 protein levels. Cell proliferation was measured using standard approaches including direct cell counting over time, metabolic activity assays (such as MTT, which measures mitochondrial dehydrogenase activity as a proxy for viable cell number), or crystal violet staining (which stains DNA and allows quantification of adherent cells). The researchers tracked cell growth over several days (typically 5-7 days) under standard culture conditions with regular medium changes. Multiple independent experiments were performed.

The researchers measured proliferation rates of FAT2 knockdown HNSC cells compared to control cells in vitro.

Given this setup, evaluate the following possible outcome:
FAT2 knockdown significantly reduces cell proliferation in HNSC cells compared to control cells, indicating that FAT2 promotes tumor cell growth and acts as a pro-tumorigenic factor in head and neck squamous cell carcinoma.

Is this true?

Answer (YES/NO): YES